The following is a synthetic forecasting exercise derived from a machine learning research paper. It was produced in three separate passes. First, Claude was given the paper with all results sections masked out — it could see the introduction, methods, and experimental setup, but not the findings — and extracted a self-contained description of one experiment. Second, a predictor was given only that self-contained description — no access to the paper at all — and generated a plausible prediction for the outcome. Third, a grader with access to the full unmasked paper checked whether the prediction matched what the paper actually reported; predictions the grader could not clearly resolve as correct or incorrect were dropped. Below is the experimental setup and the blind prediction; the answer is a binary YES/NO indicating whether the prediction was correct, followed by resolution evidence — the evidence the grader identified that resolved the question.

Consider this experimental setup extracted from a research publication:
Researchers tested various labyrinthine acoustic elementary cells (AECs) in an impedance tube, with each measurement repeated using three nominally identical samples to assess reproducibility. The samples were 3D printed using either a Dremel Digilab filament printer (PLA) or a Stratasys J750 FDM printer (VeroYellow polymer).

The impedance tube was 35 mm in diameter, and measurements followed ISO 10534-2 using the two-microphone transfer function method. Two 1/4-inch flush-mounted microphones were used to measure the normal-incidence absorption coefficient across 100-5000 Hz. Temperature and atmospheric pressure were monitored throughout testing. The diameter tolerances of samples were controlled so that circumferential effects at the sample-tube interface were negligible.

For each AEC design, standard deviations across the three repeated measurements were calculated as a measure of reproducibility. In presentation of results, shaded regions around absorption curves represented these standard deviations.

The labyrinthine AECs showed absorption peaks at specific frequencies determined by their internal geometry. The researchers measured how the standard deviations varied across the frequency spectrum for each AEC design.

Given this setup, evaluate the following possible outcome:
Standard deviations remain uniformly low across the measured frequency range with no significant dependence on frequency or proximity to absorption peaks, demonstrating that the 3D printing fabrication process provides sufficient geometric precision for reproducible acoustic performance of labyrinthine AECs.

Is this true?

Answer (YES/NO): NO